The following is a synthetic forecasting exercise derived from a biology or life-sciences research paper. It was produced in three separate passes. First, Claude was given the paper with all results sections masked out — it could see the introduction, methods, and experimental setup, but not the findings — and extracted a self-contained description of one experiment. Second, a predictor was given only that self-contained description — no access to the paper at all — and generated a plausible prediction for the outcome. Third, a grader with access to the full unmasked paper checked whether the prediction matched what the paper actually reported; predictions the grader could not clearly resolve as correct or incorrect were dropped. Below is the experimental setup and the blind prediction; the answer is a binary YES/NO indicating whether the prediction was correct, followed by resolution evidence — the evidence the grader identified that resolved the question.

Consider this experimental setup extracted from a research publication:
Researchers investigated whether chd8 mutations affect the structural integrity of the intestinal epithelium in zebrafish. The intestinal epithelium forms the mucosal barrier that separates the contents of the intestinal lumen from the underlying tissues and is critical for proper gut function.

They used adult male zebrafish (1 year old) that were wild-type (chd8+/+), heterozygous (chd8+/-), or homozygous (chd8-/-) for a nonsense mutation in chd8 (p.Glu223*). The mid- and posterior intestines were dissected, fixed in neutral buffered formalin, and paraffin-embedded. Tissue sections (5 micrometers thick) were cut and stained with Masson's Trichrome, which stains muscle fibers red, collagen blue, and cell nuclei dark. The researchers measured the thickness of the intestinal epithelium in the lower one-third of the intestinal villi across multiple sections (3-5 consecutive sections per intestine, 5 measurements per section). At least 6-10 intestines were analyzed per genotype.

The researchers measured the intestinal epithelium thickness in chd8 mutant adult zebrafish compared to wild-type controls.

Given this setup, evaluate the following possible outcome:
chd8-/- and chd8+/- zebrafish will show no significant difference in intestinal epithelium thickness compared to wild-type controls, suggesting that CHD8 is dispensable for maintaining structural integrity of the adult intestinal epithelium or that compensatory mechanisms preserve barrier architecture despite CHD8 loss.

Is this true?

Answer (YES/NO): NO